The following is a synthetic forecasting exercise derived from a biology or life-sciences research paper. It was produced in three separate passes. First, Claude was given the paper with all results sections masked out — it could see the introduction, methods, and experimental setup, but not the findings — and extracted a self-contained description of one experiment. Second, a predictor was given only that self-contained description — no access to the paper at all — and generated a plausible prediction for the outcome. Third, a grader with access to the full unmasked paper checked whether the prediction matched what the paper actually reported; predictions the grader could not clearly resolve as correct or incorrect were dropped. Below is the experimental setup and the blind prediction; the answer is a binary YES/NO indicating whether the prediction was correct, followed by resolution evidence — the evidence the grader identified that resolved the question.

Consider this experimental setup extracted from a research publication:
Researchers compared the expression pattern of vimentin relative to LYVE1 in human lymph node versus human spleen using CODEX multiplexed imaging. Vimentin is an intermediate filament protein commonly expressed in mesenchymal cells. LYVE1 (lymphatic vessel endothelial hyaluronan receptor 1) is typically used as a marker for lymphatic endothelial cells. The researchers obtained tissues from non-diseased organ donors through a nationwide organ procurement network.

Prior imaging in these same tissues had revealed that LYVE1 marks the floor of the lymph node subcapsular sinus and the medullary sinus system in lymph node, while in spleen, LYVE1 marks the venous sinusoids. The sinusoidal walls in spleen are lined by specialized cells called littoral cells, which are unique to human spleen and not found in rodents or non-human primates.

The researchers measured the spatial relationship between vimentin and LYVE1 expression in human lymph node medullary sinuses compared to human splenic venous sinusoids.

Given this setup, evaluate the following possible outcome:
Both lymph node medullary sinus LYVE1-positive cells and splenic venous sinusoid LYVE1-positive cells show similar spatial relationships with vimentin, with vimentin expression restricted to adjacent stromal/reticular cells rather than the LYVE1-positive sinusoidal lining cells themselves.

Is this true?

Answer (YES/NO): NO